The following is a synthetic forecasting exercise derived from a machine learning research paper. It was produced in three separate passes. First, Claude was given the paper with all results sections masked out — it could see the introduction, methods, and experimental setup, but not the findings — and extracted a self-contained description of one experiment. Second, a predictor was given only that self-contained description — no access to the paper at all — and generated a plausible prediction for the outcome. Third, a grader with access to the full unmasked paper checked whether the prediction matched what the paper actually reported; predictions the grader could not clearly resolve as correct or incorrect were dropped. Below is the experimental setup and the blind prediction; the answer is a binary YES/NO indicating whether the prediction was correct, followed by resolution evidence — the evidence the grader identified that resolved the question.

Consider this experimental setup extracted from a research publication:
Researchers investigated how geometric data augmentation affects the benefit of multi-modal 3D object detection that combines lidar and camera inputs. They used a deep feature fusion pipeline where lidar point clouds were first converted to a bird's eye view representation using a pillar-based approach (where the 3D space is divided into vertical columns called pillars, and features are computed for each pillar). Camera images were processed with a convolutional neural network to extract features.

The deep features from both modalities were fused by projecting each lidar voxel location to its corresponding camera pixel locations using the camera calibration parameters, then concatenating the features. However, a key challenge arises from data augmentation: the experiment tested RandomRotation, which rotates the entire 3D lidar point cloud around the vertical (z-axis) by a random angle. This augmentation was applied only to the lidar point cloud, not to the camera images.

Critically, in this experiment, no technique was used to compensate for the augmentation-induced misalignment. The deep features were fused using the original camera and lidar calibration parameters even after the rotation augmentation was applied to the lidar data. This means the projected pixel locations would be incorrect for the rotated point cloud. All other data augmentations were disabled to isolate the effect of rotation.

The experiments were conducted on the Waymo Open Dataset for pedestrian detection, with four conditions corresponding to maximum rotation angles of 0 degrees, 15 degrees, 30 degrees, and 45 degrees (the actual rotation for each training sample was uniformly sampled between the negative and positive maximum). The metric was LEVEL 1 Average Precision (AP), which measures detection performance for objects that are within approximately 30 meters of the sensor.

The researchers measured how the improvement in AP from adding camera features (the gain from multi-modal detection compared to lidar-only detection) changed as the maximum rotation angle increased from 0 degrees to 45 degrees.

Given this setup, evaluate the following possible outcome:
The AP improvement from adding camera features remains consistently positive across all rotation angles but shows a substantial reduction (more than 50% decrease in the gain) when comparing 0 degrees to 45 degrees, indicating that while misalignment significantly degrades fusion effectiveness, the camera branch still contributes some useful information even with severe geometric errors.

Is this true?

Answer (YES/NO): YES